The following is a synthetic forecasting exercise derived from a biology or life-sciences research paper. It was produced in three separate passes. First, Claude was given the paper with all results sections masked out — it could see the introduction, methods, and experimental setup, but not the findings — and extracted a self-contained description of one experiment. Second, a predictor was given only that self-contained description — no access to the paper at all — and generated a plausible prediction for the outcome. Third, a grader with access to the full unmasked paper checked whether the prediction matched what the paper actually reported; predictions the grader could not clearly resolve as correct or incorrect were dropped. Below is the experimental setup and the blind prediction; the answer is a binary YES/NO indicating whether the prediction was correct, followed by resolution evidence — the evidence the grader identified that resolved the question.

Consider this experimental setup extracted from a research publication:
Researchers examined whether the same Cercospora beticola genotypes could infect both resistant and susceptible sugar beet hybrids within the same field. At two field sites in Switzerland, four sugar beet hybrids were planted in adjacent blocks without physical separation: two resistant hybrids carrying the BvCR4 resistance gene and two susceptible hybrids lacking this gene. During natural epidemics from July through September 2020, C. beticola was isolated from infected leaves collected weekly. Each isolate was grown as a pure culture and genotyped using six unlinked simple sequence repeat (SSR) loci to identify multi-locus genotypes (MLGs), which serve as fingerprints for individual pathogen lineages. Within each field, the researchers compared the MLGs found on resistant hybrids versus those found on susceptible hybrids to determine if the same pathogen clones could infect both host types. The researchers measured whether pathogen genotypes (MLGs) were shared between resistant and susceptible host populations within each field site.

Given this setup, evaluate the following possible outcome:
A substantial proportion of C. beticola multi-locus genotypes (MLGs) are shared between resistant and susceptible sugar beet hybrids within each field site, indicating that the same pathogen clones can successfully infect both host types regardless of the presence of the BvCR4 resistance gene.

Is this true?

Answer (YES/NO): NO